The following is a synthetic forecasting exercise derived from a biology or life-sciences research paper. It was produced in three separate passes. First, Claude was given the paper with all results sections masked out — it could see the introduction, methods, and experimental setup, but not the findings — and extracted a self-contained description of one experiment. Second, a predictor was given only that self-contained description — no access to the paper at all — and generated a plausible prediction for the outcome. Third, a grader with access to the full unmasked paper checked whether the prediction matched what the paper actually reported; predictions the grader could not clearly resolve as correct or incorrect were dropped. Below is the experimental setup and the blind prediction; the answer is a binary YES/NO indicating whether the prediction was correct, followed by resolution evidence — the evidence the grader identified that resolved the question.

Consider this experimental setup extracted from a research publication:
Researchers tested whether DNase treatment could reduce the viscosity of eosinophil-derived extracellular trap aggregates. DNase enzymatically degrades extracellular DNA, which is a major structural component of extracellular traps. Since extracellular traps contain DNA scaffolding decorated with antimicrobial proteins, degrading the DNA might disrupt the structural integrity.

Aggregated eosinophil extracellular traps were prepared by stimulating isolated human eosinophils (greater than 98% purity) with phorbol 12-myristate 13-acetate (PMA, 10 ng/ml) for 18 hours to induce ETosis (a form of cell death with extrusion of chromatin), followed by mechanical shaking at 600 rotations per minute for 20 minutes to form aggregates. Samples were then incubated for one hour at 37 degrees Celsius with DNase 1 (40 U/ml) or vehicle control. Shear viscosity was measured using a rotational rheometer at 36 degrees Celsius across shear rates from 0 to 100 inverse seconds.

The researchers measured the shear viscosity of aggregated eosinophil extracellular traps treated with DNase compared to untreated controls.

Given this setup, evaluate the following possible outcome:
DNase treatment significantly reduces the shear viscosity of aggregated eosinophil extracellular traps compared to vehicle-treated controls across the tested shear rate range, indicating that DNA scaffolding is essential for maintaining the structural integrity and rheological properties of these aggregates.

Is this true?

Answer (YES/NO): NO